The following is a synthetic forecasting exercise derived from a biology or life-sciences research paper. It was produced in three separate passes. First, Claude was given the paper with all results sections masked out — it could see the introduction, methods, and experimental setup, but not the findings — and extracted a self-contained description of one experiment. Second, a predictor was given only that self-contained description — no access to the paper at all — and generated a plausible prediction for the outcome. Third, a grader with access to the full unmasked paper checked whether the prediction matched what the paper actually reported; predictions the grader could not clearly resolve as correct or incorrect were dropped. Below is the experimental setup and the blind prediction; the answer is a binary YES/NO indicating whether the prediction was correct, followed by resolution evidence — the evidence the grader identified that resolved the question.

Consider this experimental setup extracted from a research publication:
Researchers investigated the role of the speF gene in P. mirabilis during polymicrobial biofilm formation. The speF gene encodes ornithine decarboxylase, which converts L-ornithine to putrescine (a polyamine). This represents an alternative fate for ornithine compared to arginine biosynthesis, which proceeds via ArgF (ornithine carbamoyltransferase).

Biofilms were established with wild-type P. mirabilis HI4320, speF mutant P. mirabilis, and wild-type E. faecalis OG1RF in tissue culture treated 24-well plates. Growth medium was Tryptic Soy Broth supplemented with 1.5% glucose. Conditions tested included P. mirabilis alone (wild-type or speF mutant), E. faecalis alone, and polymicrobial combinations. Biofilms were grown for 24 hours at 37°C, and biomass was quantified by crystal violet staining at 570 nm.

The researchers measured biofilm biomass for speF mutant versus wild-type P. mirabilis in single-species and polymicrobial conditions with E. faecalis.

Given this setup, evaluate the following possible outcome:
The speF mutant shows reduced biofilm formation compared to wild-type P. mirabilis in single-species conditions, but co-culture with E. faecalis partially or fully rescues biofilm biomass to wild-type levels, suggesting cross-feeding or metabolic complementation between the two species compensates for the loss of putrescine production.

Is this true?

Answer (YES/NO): NO